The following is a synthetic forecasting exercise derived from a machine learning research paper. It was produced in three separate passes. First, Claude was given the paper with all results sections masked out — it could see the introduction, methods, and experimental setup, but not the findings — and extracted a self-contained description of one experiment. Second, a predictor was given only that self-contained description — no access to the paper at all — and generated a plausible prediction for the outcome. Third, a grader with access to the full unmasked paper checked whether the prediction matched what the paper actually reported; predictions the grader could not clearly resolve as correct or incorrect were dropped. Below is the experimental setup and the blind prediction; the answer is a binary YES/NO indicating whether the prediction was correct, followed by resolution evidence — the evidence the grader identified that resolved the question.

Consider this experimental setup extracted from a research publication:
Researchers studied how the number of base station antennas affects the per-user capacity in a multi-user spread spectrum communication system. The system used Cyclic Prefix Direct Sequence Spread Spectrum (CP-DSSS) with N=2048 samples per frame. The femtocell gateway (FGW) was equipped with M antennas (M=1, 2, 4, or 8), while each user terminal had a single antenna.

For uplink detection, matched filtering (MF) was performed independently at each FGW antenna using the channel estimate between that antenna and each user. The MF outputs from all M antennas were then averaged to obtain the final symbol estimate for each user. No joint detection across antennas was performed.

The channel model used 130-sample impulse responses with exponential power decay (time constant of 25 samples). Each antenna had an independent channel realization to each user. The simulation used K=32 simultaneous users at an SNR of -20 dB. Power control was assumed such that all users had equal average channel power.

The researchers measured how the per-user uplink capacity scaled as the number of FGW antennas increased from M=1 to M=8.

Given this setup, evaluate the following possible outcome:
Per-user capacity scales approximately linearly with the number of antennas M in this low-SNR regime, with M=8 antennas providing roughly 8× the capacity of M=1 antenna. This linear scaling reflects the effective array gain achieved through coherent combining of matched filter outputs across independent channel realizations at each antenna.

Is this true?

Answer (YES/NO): YES